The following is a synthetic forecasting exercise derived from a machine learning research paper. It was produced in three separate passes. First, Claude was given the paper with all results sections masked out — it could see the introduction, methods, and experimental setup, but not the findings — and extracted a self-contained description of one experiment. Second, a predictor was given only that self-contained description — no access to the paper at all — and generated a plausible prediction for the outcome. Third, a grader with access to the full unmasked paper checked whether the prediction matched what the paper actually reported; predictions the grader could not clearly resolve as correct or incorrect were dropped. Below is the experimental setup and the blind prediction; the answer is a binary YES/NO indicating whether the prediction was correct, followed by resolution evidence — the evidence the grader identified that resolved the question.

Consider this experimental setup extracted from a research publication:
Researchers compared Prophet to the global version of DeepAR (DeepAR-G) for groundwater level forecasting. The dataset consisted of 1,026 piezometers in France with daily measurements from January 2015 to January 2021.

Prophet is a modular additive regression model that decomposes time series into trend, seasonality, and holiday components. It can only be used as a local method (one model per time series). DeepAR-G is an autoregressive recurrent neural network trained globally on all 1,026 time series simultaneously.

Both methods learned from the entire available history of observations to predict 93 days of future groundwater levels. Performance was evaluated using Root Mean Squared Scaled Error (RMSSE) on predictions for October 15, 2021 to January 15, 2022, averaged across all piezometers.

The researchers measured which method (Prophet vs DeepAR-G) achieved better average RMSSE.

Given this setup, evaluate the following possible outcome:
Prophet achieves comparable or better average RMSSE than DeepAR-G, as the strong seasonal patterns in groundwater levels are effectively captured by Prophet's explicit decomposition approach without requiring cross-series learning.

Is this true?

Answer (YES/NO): YES